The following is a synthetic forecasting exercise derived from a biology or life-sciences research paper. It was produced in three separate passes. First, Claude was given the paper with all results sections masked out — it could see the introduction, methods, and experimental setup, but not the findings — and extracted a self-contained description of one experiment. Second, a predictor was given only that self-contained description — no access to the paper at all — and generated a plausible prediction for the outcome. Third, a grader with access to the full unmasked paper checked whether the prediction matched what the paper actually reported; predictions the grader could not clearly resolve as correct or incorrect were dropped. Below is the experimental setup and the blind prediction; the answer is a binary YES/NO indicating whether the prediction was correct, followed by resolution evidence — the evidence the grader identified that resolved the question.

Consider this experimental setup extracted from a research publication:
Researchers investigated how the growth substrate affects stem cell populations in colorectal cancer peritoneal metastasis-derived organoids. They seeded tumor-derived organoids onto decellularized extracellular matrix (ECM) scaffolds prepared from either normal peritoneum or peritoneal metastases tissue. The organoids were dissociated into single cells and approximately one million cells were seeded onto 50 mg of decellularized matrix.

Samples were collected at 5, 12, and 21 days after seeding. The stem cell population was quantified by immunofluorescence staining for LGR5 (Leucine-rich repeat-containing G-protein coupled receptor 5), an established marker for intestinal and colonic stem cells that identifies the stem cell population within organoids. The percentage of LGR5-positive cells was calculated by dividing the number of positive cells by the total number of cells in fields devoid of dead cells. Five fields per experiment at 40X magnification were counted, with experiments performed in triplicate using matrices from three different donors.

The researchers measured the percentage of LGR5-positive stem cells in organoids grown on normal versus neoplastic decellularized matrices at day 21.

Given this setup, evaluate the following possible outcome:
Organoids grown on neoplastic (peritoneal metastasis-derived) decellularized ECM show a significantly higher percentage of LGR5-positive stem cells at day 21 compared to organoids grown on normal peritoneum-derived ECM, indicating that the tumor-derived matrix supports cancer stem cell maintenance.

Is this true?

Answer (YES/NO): YES